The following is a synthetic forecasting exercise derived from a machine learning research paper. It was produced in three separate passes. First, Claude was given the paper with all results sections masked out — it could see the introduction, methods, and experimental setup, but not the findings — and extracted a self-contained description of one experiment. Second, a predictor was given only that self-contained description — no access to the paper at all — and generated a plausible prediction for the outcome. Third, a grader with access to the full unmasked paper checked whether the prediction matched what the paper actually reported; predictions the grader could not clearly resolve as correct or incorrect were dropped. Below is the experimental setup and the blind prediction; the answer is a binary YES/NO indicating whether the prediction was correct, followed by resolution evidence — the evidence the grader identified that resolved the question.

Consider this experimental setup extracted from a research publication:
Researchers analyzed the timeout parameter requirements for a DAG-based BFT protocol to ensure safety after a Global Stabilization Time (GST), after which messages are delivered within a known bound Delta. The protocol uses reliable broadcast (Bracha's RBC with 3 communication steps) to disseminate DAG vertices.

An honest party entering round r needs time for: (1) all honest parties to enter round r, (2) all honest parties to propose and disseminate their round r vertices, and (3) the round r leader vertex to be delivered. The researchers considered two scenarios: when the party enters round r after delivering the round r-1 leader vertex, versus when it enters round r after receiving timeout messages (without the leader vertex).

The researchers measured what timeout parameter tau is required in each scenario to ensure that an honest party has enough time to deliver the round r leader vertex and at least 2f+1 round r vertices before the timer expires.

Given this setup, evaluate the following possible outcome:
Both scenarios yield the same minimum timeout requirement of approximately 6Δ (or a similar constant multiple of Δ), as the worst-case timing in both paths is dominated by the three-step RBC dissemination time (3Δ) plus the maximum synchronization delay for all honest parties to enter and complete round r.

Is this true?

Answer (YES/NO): NO